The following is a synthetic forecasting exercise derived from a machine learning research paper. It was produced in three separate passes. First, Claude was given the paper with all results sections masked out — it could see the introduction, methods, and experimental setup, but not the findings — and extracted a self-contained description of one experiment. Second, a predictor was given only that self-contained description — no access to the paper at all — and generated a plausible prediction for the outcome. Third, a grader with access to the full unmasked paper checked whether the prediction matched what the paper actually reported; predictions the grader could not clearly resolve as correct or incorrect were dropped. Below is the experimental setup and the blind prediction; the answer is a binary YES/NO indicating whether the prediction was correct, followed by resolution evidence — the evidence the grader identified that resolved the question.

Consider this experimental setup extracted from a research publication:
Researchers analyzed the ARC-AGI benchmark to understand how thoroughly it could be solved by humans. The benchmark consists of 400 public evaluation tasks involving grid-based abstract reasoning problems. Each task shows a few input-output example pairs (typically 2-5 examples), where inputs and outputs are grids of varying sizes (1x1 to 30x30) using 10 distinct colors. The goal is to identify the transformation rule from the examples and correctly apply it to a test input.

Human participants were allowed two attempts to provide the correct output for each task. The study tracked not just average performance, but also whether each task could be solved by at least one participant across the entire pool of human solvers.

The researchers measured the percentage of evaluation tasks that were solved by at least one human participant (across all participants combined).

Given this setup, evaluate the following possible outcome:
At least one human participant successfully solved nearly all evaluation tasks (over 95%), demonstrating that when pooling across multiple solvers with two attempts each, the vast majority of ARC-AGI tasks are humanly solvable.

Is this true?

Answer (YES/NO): YES